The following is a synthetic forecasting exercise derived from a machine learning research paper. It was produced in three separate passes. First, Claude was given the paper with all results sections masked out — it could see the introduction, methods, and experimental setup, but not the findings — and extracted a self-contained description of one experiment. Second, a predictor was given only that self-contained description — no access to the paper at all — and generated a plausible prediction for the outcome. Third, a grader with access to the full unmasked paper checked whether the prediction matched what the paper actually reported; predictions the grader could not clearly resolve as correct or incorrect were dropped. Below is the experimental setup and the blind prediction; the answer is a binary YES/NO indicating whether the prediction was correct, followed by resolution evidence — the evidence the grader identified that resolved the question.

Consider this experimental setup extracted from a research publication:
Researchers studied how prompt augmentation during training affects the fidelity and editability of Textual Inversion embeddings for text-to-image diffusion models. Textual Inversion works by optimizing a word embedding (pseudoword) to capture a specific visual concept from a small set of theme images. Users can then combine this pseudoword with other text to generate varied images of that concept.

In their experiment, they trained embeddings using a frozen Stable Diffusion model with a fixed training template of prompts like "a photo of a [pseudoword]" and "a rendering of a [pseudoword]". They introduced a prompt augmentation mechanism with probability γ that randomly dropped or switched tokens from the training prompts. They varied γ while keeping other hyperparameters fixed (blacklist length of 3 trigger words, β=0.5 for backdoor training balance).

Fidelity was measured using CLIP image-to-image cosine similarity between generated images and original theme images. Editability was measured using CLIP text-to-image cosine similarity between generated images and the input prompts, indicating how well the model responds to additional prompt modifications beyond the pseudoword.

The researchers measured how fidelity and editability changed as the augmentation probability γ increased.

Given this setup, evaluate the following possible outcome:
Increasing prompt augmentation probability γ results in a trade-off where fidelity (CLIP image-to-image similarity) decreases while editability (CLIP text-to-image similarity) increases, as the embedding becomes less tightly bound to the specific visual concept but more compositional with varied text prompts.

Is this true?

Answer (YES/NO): NO